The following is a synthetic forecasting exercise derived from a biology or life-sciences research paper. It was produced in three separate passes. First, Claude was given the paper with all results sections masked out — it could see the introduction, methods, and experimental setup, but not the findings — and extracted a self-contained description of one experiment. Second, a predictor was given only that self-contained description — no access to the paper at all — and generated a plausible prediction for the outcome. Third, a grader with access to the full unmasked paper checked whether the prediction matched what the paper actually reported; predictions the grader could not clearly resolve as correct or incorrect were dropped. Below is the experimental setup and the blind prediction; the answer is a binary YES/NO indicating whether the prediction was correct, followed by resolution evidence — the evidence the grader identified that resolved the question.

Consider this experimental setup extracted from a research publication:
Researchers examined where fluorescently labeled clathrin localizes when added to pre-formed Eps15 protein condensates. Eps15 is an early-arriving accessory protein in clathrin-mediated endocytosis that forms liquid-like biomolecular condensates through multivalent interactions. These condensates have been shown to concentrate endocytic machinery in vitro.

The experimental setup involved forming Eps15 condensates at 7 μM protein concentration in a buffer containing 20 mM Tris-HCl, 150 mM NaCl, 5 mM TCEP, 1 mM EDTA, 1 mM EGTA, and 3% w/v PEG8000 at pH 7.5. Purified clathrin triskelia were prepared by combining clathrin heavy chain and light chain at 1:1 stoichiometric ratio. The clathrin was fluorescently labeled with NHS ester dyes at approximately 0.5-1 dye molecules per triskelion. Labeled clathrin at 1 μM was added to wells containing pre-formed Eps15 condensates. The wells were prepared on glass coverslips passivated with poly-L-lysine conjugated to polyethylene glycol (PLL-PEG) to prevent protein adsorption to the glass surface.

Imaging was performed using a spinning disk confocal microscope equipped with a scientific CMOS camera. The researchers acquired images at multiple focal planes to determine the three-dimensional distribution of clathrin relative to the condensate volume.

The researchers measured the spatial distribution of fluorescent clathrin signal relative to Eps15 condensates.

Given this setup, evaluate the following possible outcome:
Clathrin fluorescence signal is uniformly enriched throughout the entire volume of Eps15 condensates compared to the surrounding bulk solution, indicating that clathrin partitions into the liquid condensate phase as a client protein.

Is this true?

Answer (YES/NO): NO